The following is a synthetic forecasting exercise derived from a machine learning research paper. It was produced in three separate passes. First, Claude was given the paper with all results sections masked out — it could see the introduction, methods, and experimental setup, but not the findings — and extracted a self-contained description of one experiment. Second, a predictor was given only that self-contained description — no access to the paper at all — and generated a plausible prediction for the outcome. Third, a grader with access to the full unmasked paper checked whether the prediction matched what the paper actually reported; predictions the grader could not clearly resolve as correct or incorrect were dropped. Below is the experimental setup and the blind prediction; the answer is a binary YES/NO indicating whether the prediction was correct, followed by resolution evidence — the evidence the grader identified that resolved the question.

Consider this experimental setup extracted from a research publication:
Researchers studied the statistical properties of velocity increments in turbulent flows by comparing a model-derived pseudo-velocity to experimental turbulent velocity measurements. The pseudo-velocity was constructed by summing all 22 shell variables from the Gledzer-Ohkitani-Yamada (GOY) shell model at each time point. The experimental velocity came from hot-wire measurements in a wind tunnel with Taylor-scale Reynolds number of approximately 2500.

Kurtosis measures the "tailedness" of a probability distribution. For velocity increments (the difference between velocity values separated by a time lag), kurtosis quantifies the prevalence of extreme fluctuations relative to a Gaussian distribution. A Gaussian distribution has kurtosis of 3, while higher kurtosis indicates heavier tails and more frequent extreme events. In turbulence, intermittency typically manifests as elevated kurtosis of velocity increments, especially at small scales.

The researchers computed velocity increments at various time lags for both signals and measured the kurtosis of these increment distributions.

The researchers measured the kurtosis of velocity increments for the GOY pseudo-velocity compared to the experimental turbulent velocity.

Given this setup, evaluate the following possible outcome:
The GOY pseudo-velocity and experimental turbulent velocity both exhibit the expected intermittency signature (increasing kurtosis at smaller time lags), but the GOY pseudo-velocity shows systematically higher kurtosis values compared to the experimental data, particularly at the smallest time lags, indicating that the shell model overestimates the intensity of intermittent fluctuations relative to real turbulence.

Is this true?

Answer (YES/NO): YES